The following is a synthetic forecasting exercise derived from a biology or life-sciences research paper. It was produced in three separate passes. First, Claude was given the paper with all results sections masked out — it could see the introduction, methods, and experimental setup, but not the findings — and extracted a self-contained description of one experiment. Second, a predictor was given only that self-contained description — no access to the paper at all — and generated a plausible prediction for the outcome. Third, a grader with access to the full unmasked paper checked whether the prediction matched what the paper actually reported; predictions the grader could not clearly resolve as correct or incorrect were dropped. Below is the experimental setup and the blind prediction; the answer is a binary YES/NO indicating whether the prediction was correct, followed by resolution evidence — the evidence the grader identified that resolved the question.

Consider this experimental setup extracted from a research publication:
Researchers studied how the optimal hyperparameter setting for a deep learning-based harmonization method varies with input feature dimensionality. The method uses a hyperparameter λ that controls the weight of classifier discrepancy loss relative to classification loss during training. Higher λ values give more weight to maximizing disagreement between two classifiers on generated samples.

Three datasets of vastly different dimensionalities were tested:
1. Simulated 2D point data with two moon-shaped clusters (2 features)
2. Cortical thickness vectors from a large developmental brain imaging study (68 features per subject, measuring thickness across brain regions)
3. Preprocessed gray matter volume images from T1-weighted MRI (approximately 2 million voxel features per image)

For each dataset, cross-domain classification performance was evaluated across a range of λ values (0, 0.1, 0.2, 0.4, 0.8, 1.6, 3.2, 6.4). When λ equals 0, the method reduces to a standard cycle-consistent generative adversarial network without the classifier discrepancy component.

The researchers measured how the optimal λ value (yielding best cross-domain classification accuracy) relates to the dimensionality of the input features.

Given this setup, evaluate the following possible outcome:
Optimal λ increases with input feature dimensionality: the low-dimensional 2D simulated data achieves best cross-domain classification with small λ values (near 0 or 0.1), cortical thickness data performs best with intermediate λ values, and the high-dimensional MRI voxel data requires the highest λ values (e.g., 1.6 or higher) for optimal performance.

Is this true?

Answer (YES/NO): NO